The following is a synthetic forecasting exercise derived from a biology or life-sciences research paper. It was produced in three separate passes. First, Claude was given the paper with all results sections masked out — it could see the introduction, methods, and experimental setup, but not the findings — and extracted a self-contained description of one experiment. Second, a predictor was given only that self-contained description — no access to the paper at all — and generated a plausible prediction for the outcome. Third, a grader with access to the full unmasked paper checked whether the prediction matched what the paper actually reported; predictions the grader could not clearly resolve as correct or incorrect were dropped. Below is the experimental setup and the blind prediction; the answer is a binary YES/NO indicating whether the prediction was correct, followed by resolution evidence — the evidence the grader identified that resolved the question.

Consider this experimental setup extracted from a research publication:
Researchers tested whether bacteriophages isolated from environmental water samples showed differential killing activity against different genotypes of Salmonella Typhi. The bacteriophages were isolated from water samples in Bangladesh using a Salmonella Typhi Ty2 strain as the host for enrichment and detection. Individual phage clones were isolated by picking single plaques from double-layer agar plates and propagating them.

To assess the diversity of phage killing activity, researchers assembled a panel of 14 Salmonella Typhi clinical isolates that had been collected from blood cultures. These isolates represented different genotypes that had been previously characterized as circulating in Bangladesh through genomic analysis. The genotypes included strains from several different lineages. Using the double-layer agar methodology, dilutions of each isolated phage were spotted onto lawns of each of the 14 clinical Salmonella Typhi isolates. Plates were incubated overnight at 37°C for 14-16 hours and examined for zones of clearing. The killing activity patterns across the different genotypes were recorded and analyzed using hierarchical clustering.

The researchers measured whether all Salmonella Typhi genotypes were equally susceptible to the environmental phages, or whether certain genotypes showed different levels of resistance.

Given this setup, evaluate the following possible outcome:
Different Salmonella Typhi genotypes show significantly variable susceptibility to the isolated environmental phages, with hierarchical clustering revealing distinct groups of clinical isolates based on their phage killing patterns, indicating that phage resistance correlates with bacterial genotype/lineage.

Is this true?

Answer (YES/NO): YES